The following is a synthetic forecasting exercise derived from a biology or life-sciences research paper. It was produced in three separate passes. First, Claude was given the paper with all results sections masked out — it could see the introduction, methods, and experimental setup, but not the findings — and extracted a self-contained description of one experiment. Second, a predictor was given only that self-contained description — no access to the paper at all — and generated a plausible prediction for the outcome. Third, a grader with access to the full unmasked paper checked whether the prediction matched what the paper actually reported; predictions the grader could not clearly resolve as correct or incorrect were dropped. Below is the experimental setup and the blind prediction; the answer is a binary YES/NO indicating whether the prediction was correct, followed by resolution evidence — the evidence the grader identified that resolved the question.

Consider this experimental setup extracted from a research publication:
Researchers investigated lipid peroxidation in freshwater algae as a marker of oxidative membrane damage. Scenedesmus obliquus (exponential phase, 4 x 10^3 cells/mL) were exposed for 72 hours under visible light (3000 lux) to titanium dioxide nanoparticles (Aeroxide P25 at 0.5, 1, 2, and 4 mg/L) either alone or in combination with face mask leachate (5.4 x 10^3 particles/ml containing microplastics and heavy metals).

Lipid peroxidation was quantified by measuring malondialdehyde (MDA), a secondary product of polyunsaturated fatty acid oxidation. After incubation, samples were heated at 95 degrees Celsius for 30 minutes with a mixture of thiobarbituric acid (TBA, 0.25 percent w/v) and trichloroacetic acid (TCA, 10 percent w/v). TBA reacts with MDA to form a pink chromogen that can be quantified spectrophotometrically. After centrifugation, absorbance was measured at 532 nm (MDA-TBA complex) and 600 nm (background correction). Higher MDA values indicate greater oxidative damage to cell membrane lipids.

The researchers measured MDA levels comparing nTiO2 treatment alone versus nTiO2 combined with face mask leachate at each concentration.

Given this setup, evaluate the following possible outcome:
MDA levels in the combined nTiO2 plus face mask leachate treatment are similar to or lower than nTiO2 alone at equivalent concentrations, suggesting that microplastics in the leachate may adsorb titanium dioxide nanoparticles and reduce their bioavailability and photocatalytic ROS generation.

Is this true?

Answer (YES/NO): NO